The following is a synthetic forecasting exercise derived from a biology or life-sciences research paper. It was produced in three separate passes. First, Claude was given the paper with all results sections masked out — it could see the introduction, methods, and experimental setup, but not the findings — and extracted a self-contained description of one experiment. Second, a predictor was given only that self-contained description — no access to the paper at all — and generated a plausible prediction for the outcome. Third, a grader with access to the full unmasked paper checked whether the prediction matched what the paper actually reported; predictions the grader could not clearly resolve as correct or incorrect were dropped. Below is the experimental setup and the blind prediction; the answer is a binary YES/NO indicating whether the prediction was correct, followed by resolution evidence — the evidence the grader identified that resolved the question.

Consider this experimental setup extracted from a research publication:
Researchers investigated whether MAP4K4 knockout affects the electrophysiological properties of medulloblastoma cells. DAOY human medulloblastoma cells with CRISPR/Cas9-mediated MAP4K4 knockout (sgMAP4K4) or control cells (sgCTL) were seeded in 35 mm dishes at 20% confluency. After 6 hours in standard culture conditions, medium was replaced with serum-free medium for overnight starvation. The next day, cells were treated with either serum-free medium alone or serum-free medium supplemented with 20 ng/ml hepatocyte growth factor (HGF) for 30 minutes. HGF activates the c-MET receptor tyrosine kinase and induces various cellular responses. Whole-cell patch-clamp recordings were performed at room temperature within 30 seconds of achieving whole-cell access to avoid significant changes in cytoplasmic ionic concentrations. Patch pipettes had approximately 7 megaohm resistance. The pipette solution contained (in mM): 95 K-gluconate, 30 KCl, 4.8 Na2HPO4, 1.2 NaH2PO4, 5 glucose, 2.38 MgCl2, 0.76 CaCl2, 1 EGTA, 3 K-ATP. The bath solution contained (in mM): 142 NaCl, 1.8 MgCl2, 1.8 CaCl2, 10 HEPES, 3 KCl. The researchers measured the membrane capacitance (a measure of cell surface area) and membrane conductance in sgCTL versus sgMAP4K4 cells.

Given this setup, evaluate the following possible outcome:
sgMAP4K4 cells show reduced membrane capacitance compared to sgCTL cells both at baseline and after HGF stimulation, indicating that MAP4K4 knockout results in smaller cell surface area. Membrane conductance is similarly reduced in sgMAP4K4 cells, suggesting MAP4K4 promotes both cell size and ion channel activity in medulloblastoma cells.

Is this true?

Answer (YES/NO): NO